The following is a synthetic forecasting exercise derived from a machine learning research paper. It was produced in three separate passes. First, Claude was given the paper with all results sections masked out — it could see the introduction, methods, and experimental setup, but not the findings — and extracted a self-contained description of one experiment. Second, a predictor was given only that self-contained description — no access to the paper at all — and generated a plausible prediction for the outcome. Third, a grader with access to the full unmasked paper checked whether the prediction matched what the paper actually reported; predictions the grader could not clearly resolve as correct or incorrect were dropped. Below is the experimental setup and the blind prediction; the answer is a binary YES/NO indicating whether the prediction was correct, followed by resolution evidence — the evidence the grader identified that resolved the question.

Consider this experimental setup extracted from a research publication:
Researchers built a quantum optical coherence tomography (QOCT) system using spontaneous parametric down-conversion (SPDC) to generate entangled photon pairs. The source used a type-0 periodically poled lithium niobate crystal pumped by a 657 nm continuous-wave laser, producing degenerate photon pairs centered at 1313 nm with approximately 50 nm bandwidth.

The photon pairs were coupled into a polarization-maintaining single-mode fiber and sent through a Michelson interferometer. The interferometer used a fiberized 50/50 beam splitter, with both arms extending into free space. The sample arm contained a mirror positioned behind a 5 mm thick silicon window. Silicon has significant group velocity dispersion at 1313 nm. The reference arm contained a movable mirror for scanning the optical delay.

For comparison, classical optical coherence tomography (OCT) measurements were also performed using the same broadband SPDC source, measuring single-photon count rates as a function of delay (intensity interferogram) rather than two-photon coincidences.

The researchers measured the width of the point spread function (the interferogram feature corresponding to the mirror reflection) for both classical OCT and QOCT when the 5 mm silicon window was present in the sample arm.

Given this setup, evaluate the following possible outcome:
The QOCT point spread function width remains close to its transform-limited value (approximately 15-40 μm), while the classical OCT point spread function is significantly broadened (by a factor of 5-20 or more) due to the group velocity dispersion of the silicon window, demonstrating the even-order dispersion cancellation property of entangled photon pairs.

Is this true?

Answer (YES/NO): NO